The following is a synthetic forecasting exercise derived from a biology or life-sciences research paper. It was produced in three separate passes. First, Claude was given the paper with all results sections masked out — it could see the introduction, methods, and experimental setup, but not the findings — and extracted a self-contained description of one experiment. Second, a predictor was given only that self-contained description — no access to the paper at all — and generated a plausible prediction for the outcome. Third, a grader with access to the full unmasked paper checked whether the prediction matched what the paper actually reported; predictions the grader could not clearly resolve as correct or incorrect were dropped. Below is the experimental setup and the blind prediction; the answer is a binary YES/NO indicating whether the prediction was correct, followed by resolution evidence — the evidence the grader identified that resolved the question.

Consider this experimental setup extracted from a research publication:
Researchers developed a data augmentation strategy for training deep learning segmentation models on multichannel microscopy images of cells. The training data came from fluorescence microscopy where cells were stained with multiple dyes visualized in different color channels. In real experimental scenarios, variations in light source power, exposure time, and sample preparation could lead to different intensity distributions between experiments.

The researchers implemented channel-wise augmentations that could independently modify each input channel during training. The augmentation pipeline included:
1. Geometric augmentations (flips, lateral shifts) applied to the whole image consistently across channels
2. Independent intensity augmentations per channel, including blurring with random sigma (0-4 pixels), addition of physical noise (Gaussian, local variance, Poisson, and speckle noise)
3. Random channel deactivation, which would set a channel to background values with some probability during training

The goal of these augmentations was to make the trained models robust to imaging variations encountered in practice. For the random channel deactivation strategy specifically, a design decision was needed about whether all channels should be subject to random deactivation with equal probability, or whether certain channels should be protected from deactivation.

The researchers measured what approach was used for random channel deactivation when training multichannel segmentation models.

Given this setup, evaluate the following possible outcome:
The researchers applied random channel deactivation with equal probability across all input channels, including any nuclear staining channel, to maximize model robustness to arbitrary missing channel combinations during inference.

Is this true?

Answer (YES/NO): NO